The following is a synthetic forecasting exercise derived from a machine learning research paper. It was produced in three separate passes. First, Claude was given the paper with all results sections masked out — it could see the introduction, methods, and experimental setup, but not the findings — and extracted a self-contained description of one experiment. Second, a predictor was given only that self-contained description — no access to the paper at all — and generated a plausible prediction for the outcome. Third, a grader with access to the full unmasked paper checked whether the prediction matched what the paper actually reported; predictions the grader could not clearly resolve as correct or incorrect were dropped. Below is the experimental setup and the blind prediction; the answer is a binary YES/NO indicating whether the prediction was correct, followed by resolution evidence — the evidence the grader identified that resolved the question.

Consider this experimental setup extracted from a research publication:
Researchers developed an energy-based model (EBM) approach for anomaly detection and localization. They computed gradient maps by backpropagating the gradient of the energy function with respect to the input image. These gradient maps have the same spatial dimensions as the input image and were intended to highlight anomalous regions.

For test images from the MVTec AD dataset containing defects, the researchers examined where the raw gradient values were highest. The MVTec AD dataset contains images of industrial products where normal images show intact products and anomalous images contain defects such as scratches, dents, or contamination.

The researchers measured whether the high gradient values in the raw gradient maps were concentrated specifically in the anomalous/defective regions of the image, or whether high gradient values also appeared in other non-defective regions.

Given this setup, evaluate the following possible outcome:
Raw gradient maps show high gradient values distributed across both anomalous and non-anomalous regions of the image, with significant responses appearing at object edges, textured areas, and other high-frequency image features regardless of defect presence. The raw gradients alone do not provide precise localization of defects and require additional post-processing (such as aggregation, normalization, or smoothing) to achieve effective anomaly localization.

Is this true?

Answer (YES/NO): YES